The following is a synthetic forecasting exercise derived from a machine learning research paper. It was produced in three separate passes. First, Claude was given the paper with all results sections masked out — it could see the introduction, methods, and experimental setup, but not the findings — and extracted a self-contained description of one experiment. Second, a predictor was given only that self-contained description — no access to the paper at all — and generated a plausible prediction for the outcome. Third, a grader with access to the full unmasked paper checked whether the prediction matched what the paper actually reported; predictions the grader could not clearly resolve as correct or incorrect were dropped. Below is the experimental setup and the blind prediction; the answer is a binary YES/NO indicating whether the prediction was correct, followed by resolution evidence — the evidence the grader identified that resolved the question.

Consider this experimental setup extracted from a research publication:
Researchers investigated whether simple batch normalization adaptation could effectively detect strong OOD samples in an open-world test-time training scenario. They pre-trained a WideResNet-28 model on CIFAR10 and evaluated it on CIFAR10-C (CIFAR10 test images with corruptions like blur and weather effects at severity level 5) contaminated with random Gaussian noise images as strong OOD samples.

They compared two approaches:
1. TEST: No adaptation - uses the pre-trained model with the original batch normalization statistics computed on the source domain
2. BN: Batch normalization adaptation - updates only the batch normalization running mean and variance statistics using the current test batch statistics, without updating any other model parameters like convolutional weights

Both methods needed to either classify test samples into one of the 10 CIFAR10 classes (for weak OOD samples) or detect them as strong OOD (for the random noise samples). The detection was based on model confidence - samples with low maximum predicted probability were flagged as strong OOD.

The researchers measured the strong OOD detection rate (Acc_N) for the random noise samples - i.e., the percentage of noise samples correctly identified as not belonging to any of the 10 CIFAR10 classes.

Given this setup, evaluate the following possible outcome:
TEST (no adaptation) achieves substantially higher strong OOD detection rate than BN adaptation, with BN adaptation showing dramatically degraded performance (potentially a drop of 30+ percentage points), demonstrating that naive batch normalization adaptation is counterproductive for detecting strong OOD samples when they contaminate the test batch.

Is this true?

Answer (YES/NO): NO